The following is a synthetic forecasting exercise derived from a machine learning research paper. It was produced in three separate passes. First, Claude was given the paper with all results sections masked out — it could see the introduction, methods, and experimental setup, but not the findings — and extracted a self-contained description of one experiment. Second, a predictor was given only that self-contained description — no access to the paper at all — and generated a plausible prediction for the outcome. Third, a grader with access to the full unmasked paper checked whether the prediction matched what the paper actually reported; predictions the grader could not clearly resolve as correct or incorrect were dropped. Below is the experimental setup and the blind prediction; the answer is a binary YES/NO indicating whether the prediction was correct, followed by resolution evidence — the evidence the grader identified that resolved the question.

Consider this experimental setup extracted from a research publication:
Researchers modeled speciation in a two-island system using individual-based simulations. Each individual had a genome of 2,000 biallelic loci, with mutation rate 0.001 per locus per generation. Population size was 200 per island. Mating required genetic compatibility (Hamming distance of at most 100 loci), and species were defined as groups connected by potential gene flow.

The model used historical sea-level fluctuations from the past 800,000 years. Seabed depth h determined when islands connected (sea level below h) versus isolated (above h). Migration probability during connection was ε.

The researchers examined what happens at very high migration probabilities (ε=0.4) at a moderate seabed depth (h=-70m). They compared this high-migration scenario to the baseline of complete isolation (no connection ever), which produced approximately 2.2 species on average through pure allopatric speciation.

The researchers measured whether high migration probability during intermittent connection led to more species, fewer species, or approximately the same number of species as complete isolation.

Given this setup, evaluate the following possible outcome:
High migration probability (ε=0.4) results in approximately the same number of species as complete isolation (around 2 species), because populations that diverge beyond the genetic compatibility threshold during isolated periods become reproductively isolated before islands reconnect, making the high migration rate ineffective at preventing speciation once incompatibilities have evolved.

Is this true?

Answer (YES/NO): YES